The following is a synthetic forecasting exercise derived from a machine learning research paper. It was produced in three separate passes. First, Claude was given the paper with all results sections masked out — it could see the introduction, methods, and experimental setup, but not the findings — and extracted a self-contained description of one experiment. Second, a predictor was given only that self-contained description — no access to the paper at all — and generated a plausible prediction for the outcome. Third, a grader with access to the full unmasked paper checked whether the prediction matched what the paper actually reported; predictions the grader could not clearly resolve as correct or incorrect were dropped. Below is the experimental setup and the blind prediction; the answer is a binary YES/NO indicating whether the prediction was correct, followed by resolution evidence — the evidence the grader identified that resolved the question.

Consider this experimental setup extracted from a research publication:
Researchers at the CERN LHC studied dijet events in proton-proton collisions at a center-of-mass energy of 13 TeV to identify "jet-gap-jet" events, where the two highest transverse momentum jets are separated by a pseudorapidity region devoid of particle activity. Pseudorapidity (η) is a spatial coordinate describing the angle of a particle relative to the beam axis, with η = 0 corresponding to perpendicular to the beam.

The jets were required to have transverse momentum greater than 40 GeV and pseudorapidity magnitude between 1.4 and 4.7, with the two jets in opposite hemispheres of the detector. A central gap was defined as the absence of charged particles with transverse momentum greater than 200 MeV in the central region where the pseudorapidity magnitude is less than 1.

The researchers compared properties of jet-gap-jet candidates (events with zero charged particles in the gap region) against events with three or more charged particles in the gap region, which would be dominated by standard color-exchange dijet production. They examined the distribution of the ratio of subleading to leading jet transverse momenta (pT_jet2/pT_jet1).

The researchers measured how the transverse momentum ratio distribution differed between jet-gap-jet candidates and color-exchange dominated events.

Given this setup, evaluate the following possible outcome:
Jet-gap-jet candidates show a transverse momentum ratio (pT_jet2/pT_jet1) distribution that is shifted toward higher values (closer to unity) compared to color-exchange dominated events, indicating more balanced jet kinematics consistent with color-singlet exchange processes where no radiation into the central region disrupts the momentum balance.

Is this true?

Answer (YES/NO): YES